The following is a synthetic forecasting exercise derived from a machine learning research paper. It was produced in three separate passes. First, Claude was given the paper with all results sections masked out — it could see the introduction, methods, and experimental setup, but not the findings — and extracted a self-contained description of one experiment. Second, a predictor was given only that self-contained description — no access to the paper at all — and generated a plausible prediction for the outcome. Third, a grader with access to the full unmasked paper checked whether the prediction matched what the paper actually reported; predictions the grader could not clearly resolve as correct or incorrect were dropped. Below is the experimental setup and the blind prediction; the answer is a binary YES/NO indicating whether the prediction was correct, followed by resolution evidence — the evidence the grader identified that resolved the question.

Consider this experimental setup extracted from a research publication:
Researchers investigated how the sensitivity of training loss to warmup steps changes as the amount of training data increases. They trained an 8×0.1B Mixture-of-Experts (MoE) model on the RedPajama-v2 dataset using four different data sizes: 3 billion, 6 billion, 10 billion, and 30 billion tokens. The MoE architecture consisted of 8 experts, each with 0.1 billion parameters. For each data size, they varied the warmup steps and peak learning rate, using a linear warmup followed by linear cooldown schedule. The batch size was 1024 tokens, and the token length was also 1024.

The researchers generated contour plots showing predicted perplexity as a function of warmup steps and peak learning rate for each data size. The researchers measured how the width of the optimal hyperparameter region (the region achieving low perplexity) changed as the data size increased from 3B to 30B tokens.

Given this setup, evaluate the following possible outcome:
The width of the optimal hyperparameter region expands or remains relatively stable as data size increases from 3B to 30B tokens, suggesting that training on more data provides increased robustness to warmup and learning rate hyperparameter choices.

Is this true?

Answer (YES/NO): YES